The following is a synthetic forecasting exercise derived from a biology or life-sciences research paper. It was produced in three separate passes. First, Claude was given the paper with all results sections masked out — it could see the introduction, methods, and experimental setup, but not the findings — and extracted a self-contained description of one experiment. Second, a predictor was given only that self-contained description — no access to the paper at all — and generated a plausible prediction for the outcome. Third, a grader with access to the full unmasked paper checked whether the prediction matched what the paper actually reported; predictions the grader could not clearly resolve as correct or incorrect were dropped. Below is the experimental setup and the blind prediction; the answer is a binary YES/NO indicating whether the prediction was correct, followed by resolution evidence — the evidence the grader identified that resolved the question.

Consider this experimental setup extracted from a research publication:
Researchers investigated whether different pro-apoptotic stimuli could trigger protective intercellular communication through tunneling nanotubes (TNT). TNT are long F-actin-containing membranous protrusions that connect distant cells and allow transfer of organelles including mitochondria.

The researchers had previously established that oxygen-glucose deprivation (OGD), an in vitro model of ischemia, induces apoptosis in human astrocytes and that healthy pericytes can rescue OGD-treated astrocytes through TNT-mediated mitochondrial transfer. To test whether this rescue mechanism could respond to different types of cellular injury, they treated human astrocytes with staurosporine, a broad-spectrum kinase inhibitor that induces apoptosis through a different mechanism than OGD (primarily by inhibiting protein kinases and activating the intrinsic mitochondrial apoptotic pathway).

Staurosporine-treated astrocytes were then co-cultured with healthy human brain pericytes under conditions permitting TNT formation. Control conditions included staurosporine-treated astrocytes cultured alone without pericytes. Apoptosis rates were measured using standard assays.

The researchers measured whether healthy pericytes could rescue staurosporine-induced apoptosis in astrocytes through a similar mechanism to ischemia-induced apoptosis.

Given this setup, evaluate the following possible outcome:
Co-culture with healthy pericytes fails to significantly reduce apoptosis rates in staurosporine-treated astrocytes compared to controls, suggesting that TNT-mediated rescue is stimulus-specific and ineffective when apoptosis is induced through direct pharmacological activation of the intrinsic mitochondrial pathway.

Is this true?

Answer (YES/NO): NO